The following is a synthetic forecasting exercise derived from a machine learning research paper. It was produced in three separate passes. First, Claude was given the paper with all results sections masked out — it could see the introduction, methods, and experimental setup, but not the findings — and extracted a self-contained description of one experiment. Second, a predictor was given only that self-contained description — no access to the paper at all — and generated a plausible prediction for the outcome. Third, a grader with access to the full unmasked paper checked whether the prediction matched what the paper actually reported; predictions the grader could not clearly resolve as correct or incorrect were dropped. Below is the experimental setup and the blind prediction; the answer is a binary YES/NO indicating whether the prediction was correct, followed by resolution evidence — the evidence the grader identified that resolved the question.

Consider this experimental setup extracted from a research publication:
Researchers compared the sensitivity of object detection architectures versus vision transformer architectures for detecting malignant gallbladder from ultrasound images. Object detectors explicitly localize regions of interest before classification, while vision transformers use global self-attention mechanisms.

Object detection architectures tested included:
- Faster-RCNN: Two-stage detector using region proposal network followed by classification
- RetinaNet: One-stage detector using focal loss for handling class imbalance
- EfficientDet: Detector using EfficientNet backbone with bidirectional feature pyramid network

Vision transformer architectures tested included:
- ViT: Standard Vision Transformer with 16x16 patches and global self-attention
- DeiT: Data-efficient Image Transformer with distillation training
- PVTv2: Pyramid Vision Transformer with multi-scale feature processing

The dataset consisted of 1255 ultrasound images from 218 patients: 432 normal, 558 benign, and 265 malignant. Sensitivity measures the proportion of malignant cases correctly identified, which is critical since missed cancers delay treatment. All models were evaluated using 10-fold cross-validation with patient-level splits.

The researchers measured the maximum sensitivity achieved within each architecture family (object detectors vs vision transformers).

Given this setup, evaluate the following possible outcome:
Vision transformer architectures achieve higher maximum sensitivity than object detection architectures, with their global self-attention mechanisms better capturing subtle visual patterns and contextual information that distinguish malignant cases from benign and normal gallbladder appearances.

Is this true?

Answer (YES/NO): YES